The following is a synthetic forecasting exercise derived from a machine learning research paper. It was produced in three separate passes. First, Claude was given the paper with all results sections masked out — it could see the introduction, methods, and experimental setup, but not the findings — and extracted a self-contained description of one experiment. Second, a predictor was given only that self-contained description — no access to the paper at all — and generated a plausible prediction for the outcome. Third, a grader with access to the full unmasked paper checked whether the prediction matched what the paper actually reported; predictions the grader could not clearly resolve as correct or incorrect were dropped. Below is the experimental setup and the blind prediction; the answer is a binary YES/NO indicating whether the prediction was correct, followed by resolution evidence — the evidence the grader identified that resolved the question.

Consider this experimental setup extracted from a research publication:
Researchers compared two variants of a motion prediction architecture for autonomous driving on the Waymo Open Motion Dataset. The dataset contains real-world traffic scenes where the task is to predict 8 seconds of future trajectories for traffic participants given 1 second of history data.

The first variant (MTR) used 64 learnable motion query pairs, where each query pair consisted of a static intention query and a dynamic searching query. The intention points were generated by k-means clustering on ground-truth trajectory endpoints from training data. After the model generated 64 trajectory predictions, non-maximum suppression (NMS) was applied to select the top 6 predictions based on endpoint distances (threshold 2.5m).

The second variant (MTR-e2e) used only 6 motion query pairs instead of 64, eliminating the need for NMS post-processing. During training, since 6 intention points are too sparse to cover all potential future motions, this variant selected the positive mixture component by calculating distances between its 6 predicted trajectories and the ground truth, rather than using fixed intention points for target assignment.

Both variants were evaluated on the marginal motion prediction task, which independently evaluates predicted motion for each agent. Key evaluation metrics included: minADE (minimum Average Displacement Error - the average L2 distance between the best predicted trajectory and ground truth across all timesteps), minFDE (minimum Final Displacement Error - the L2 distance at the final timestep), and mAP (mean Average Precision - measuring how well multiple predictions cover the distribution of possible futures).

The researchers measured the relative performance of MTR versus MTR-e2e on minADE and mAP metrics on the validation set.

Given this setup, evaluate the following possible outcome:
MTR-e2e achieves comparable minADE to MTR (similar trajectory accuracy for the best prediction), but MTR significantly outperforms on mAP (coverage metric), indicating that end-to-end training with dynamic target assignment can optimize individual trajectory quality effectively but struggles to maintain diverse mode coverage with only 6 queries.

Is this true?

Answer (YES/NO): NO